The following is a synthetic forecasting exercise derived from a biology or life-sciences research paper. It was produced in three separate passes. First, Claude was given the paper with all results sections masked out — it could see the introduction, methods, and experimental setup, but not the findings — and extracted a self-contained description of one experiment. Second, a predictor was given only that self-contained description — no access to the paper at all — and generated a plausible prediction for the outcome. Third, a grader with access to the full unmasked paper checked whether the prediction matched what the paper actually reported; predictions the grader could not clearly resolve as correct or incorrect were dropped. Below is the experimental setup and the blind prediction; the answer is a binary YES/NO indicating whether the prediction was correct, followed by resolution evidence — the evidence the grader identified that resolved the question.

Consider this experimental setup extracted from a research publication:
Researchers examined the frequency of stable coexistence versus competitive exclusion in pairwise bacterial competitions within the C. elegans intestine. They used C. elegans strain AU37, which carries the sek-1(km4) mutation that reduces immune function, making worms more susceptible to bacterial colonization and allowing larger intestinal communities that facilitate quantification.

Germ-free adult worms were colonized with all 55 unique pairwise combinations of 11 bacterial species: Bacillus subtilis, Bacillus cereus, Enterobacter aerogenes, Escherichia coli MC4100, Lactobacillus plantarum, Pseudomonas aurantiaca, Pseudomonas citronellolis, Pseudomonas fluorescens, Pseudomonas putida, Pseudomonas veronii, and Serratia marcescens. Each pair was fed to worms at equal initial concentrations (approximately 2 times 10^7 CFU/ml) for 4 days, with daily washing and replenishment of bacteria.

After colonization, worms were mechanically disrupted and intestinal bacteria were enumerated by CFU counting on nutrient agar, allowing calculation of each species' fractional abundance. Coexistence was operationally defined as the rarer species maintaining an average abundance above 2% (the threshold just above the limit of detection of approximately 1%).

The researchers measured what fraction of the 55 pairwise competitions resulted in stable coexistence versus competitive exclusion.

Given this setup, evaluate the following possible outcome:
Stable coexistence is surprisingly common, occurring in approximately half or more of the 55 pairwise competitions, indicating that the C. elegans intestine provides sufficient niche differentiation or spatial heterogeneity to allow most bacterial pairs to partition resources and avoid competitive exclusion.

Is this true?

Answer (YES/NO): YES